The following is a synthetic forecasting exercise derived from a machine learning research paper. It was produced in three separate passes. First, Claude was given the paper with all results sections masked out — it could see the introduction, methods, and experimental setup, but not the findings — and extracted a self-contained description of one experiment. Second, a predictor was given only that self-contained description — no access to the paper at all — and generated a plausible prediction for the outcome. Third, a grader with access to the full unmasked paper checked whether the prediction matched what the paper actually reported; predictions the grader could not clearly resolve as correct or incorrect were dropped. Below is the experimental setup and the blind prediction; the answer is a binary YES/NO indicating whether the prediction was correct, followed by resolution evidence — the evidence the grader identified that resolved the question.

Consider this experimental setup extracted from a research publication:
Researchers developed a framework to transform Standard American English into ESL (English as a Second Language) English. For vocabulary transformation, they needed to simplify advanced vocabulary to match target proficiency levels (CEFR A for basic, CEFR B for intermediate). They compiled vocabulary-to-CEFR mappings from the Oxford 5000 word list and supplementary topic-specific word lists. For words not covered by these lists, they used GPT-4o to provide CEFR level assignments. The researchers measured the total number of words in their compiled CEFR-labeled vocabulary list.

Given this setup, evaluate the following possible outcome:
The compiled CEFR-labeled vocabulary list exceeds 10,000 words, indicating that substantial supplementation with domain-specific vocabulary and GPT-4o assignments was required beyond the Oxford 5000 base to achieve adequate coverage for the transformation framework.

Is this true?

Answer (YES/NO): YES